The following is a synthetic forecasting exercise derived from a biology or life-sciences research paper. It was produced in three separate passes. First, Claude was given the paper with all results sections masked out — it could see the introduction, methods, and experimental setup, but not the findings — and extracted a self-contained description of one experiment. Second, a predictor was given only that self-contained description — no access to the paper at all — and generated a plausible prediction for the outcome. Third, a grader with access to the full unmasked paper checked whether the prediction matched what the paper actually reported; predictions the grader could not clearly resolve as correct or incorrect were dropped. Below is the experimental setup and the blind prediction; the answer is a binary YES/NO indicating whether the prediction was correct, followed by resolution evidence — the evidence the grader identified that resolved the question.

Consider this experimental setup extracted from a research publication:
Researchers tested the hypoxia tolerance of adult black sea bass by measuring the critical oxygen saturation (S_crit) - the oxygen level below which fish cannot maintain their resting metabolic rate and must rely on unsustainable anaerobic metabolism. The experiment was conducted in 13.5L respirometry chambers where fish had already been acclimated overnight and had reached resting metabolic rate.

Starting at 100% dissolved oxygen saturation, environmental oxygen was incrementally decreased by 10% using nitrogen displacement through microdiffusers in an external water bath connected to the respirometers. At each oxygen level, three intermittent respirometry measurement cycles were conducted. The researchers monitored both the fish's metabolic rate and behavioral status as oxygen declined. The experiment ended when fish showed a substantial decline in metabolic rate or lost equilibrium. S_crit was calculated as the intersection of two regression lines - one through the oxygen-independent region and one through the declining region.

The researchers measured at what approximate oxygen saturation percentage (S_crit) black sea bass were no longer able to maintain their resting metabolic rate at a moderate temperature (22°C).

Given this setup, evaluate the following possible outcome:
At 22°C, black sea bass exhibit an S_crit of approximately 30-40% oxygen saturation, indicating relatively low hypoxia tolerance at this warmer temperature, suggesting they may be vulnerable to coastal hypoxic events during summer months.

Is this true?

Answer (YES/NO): NO